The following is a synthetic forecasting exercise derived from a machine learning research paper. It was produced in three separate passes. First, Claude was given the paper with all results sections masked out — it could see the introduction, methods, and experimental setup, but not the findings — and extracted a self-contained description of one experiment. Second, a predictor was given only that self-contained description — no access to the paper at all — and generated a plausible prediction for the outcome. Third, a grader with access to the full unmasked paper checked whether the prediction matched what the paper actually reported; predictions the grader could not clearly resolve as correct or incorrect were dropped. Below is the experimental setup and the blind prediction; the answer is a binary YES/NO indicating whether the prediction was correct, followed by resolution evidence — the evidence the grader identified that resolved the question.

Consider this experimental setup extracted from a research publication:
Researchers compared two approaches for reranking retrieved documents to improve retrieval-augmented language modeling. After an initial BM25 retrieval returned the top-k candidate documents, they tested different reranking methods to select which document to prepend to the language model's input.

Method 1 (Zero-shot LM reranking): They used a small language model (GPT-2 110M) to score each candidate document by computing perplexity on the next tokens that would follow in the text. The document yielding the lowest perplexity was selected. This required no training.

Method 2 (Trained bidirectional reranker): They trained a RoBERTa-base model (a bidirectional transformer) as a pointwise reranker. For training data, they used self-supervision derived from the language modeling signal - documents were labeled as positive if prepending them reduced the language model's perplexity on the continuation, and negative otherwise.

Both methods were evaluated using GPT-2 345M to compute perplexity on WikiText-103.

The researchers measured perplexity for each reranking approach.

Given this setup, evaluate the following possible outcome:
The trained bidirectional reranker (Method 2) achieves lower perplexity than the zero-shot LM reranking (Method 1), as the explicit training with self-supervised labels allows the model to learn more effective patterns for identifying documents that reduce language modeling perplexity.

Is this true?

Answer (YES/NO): YES